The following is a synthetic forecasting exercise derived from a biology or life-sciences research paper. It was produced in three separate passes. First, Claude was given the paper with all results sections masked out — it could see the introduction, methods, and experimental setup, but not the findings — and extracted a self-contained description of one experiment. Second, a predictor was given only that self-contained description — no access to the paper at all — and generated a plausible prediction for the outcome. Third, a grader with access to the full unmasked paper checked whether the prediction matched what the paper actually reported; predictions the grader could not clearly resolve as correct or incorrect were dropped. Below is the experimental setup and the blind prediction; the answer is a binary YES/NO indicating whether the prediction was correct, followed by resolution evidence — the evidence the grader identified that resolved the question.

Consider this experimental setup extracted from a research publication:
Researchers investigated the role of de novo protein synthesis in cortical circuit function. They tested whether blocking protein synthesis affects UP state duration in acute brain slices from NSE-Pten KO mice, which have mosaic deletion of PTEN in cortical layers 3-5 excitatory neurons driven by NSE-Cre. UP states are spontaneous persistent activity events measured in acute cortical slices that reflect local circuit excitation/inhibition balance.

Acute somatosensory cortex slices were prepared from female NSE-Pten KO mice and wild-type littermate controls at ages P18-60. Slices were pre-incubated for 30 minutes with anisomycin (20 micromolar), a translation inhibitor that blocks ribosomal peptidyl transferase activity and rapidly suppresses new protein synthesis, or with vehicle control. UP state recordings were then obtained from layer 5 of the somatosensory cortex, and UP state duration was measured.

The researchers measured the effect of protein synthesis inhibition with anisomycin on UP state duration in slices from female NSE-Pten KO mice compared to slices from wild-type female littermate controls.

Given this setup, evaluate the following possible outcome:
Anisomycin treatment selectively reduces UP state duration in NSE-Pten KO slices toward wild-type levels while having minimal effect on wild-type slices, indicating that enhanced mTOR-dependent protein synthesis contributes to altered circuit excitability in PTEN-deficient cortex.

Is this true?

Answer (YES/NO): NO